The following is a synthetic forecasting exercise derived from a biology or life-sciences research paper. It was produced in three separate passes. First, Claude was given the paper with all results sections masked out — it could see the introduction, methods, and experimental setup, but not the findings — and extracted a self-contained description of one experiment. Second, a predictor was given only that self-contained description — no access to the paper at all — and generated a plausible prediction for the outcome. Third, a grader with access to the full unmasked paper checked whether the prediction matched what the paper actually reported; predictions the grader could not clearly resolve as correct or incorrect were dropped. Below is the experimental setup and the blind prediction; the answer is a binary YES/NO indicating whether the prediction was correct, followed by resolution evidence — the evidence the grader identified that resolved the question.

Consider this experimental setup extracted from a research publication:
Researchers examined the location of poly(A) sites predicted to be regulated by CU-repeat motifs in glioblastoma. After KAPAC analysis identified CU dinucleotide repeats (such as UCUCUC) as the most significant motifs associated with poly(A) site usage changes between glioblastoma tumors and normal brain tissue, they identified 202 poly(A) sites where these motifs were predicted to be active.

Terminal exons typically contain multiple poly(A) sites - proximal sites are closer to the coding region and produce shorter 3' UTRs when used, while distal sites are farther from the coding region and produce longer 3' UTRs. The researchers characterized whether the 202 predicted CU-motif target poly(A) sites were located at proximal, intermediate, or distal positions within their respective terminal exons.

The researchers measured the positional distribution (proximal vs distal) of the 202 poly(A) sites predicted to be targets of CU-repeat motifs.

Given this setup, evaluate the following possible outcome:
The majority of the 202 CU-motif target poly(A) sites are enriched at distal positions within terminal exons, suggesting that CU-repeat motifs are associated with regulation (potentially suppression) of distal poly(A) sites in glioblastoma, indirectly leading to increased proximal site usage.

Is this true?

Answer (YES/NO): YES